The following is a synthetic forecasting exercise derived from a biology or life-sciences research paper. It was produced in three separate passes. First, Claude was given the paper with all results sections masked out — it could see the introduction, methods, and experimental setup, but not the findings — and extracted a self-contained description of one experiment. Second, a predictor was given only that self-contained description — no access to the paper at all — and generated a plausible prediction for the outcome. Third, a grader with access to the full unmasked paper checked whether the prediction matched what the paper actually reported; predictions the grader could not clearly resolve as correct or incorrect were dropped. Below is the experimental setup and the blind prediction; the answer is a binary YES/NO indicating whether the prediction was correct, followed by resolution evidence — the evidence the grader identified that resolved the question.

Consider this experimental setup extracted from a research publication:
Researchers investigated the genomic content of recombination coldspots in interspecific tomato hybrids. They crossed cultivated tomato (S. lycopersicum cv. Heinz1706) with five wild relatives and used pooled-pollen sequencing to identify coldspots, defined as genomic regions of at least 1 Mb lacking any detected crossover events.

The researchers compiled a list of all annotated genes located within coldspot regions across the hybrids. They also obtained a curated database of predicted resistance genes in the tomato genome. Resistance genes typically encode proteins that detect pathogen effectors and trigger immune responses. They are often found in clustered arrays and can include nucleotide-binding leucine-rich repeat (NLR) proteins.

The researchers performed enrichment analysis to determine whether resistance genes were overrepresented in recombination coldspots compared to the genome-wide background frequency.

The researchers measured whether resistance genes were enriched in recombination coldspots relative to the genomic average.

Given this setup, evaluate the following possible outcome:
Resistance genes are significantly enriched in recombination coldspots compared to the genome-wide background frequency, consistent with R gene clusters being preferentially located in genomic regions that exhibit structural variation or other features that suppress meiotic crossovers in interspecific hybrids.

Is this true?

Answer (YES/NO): YES